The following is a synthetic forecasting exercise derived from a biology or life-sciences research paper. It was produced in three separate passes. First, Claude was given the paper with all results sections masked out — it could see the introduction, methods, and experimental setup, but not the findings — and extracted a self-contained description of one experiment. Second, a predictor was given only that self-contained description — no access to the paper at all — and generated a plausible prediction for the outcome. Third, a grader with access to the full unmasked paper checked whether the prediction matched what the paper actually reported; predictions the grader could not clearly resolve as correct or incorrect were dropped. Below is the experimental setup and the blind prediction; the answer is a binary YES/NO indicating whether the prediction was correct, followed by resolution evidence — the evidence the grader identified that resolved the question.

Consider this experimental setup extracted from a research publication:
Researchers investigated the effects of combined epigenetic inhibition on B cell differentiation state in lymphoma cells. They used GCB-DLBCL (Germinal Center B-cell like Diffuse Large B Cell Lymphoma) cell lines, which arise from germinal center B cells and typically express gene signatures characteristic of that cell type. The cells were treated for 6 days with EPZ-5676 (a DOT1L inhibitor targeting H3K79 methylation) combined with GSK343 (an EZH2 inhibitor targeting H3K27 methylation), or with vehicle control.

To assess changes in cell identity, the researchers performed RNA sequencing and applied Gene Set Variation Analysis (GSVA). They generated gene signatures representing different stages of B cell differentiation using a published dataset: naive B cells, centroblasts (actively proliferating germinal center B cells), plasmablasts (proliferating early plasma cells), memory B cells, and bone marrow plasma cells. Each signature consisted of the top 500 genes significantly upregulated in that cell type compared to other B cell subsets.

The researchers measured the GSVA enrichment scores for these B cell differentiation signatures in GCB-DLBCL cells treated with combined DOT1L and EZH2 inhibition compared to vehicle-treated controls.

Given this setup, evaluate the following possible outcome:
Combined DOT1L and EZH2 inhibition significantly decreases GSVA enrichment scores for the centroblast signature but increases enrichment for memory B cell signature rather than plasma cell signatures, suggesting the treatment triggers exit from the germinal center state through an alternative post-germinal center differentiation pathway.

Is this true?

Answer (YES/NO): NO